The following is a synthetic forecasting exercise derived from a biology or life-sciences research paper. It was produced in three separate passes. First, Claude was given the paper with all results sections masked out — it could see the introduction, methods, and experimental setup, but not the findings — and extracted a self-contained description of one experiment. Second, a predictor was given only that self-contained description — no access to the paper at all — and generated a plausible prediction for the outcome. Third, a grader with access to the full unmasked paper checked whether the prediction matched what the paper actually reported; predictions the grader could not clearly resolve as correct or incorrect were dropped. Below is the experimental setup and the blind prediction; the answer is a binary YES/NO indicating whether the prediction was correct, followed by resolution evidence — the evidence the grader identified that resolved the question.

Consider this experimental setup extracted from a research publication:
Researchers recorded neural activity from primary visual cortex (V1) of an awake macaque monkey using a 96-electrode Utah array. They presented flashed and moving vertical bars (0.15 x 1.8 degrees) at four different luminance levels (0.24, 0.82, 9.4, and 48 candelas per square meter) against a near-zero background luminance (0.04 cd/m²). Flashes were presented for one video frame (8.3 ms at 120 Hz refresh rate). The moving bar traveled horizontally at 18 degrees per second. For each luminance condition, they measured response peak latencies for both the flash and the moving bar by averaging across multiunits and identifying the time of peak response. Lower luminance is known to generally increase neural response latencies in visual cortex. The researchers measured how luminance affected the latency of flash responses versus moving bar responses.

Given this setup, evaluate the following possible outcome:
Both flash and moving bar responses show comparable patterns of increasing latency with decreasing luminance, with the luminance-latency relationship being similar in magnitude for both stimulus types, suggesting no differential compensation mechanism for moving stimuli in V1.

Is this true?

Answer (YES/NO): NO